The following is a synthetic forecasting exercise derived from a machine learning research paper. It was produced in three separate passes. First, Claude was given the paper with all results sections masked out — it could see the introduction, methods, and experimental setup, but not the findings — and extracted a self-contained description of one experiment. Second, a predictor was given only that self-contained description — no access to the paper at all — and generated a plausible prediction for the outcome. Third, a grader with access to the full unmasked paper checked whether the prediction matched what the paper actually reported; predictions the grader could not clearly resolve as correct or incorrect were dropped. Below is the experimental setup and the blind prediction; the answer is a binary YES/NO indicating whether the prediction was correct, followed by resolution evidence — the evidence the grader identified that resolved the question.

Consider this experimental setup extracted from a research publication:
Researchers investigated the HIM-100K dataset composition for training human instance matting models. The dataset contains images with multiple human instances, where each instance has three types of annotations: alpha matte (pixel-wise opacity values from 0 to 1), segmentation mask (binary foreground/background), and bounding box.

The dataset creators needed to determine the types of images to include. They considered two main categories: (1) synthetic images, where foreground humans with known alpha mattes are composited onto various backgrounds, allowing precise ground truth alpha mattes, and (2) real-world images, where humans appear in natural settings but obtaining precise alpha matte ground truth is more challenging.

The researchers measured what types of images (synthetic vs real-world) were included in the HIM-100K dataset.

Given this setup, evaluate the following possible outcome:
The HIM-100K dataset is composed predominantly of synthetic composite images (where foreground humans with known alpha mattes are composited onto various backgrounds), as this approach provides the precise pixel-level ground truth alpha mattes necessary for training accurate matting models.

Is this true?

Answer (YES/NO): NO